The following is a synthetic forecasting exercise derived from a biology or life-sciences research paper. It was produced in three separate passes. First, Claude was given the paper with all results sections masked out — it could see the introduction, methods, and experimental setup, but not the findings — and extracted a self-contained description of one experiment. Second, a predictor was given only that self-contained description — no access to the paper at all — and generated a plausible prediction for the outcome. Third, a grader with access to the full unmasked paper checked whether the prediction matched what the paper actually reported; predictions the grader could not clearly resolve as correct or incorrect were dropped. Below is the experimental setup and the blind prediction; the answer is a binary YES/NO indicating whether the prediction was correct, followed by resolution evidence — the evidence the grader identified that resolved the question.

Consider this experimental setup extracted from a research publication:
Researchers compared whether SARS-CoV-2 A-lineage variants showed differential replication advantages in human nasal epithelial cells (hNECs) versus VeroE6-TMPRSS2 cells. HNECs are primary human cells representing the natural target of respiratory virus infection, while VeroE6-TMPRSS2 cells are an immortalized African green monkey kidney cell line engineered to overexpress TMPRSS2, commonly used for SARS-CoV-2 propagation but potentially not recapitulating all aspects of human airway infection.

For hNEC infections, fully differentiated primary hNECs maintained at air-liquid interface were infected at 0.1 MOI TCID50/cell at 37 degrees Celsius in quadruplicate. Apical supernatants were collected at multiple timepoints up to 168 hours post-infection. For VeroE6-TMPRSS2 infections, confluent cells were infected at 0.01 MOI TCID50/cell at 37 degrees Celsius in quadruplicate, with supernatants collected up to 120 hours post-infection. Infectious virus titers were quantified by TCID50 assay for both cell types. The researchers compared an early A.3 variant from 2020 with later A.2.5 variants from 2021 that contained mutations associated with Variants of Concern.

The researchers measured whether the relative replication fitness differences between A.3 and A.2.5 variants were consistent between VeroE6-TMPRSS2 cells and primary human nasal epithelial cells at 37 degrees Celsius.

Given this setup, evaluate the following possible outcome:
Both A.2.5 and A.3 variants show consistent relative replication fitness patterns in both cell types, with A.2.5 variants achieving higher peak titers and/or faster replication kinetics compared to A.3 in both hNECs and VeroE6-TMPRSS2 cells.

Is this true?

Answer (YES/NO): NO